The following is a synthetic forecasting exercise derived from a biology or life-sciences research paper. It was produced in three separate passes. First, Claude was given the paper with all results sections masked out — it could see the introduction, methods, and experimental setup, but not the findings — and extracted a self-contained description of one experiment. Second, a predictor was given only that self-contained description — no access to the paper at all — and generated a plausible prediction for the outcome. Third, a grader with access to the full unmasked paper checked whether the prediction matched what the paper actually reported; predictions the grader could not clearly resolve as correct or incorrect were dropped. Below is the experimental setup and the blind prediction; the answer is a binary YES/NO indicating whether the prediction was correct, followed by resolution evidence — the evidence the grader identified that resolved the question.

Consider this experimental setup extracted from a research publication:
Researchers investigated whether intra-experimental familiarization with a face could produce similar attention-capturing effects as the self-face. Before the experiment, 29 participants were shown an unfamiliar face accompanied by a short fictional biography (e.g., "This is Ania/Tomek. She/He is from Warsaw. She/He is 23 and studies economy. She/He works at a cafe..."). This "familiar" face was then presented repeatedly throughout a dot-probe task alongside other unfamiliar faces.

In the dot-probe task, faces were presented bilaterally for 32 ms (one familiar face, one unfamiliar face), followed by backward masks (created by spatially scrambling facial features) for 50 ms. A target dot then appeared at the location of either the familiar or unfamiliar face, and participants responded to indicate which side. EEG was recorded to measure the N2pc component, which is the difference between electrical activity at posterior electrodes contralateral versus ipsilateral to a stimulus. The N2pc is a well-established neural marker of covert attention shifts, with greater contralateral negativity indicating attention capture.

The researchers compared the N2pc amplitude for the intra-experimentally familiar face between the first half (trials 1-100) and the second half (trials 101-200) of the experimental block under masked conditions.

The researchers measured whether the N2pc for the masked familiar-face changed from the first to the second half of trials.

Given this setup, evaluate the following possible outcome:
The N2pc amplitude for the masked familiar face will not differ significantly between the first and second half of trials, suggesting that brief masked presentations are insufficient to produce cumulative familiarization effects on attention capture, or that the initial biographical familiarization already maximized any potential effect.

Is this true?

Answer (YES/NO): NO